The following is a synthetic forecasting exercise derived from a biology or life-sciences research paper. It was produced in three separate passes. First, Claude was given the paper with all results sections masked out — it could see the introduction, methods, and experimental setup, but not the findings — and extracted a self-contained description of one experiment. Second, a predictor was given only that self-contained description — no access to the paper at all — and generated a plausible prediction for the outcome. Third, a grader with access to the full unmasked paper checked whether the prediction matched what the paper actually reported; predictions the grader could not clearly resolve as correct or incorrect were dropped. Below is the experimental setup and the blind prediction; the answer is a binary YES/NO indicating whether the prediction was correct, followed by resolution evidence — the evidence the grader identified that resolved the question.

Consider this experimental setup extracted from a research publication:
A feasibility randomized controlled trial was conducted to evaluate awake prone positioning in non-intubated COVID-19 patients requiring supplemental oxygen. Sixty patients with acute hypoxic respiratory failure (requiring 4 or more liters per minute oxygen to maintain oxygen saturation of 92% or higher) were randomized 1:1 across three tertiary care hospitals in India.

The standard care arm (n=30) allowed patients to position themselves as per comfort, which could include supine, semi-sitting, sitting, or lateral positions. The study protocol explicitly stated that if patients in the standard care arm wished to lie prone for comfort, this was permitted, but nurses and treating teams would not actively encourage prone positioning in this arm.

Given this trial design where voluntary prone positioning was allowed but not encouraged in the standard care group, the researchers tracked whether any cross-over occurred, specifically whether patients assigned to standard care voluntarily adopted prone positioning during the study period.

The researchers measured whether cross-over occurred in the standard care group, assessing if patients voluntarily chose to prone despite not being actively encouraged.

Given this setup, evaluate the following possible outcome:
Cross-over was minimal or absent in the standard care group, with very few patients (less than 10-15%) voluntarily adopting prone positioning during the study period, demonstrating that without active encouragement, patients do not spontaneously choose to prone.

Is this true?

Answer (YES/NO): NO